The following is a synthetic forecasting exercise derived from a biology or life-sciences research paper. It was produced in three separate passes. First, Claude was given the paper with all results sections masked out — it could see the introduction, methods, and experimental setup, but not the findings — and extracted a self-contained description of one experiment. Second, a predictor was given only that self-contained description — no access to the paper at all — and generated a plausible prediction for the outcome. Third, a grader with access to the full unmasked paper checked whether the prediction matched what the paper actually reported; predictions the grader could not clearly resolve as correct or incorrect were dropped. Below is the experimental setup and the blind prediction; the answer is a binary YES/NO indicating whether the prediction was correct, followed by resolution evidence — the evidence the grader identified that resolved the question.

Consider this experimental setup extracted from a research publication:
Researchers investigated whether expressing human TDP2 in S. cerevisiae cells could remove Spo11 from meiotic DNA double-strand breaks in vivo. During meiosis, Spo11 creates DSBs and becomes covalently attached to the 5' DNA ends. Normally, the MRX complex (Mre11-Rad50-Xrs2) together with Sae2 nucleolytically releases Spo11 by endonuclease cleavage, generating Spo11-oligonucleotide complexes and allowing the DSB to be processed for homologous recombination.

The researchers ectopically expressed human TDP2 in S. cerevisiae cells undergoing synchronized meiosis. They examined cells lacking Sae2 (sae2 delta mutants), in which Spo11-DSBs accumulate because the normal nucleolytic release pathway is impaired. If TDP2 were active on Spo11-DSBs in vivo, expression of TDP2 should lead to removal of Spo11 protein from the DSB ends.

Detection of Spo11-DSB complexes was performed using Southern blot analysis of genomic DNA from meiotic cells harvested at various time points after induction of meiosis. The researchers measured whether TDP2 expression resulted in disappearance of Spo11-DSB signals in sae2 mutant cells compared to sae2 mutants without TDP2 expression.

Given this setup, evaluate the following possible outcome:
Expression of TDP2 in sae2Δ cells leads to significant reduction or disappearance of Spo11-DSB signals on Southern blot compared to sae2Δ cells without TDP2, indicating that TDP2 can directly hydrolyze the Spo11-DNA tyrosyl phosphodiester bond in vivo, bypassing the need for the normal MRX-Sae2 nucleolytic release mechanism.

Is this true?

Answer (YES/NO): NO